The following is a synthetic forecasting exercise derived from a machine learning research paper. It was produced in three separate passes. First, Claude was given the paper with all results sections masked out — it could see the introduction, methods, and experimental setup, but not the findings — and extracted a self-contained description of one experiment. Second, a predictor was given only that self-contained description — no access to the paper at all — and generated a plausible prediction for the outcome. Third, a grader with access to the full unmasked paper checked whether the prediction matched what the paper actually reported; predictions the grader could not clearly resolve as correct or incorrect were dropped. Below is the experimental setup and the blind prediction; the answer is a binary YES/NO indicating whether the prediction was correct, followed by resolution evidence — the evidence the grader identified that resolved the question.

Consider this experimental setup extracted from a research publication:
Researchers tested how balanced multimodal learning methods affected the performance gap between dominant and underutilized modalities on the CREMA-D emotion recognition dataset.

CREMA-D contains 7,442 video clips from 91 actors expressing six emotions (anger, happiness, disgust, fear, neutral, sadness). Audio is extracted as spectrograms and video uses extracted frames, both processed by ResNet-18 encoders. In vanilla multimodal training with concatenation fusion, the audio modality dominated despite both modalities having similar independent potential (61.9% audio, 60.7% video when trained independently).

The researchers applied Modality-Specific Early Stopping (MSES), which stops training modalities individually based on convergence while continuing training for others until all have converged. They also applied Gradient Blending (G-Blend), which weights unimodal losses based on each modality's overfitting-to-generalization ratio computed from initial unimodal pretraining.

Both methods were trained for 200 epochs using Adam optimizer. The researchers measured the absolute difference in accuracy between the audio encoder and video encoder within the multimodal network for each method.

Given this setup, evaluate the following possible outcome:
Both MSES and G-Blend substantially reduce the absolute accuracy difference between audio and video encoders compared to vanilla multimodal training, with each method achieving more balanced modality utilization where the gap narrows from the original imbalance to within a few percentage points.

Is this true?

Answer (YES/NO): YES